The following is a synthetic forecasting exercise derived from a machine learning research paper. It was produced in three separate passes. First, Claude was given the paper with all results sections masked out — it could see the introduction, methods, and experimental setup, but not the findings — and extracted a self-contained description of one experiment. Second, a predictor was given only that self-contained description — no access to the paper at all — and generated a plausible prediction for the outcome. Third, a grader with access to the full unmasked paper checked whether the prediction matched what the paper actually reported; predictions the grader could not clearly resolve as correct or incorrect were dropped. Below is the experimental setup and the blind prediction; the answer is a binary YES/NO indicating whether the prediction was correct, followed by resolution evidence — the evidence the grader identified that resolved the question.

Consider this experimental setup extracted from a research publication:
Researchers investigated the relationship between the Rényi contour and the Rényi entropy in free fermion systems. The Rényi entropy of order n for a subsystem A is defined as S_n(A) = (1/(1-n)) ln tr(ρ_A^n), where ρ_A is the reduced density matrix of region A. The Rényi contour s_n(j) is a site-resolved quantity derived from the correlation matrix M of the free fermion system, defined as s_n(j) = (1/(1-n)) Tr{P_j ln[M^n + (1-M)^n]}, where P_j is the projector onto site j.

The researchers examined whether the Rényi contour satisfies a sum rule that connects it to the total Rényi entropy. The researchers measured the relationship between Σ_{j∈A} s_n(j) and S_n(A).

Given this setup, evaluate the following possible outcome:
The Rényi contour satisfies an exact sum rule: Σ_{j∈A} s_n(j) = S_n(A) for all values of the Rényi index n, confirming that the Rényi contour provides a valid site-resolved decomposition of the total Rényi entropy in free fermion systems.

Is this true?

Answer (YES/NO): YES